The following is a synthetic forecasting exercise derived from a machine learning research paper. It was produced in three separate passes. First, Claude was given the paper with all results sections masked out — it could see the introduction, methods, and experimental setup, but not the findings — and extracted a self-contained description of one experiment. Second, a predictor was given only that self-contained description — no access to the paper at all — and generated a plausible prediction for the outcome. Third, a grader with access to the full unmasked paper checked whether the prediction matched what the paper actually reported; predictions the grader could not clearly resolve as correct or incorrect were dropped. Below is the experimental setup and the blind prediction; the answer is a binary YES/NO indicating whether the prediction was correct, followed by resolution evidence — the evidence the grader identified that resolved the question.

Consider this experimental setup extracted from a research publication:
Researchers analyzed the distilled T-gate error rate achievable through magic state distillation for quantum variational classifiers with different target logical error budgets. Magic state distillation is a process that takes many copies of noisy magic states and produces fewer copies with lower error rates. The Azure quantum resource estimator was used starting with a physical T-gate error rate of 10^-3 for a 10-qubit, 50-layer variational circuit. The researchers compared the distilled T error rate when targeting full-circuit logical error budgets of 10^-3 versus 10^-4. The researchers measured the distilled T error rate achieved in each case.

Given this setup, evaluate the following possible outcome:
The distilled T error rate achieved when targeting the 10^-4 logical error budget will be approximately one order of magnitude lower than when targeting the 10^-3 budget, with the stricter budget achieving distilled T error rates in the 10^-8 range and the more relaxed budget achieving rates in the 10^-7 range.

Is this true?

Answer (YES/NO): NO